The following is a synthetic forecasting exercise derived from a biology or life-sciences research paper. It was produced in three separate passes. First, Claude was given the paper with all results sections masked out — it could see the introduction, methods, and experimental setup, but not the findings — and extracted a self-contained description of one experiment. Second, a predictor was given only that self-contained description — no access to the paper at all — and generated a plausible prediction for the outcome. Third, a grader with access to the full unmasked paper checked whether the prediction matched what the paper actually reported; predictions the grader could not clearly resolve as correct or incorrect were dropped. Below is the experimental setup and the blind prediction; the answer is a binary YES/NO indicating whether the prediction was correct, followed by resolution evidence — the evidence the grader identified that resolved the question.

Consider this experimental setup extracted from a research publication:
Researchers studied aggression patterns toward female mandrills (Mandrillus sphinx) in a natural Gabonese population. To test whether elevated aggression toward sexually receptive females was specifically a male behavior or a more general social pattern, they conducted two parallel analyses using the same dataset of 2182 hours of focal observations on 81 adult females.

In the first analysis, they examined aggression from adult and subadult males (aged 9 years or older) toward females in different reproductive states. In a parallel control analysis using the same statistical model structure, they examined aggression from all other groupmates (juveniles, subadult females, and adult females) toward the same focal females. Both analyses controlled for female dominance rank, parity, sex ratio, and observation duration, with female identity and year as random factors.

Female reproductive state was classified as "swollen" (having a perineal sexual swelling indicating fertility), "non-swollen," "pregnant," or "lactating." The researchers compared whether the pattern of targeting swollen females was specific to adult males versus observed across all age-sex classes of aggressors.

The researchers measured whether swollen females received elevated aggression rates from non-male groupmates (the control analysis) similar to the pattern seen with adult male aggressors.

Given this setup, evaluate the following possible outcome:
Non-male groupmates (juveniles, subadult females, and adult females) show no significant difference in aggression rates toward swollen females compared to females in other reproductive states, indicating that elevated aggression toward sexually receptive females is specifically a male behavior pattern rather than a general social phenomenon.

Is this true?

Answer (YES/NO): YES